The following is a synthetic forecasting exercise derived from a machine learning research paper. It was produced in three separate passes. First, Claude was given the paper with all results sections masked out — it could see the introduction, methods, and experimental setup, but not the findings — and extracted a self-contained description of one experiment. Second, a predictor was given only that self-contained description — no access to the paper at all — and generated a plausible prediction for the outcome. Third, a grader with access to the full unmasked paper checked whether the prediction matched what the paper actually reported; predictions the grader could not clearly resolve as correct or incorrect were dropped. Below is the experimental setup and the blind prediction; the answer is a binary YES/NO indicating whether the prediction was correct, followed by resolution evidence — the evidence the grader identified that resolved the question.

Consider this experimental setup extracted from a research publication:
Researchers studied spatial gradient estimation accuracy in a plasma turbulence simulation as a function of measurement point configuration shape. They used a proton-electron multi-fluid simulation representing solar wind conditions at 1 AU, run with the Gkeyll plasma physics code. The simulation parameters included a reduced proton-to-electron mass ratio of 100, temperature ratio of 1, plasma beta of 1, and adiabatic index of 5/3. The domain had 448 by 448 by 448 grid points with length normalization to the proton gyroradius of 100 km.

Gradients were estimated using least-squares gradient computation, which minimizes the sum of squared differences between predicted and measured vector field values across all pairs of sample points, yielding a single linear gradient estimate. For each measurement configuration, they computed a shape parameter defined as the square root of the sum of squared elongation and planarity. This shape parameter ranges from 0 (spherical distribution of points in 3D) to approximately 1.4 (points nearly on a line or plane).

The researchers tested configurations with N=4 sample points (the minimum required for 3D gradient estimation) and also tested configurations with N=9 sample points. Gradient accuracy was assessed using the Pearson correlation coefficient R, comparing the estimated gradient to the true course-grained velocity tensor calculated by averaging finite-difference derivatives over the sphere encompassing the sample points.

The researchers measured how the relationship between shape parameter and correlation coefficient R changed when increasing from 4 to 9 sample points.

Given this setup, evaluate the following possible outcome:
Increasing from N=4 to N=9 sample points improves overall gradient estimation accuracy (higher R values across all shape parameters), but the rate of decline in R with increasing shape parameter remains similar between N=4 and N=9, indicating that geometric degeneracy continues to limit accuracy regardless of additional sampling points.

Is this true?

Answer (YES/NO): NO